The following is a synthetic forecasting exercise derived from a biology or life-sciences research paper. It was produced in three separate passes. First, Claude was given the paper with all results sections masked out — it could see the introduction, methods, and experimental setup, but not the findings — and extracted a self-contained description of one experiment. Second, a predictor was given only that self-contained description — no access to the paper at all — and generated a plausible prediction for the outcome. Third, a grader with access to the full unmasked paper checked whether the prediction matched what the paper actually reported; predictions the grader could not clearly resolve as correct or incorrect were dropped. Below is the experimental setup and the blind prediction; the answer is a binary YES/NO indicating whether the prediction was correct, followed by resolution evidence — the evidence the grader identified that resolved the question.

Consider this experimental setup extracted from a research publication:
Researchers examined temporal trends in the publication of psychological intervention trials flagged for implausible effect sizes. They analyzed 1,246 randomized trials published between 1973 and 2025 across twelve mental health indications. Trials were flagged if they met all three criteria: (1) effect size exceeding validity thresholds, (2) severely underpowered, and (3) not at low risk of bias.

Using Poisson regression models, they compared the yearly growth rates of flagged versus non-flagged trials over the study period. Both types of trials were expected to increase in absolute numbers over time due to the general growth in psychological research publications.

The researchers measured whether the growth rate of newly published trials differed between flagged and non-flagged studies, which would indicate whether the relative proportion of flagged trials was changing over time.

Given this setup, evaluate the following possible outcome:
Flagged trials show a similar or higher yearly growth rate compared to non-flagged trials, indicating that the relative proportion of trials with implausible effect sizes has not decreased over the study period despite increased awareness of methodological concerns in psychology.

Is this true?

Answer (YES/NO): NO